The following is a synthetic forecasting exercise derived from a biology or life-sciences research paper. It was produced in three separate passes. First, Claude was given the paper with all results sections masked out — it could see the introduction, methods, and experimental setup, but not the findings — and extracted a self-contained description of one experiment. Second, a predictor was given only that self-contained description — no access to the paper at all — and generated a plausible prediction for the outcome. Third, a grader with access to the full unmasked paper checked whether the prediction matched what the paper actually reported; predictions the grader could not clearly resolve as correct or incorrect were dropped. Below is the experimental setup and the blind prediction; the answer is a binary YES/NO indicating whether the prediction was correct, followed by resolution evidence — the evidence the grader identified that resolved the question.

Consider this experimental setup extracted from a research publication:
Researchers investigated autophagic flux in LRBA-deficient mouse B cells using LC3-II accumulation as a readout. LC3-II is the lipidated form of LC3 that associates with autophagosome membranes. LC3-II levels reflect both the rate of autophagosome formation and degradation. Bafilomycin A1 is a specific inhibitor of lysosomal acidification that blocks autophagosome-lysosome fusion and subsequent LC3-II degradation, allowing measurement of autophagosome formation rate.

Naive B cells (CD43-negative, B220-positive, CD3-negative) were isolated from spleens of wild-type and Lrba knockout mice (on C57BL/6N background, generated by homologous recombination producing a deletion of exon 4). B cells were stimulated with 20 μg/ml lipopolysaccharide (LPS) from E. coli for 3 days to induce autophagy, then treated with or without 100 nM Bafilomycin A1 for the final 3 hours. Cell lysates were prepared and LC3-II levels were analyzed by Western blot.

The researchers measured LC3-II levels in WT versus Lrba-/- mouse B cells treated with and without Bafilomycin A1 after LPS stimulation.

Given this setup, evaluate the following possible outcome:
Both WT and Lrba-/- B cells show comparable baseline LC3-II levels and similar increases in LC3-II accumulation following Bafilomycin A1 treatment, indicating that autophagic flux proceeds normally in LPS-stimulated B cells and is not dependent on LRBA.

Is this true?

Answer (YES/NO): NO